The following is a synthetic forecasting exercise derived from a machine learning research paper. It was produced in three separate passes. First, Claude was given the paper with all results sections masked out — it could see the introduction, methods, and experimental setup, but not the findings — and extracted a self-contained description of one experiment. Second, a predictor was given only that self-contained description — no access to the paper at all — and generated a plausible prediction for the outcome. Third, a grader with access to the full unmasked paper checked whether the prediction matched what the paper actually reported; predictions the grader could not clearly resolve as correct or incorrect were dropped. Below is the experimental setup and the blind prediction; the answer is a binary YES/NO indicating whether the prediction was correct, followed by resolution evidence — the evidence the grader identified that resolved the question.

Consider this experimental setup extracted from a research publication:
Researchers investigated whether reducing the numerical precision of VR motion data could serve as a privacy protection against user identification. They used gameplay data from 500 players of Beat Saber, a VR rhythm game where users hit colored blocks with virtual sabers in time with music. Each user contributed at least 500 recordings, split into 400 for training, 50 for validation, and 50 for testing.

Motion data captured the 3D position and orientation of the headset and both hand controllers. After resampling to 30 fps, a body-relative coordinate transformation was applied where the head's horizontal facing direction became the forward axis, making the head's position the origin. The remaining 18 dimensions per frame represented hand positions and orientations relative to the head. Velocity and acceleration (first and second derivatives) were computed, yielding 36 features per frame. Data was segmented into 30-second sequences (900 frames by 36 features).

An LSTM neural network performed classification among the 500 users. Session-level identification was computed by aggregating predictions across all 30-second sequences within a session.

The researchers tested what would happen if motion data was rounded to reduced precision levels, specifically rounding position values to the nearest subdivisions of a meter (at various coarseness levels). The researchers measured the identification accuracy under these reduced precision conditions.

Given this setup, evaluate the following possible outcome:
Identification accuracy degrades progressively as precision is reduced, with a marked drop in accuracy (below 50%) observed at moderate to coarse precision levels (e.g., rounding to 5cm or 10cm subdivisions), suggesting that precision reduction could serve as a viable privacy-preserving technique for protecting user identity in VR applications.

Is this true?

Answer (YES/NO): NO